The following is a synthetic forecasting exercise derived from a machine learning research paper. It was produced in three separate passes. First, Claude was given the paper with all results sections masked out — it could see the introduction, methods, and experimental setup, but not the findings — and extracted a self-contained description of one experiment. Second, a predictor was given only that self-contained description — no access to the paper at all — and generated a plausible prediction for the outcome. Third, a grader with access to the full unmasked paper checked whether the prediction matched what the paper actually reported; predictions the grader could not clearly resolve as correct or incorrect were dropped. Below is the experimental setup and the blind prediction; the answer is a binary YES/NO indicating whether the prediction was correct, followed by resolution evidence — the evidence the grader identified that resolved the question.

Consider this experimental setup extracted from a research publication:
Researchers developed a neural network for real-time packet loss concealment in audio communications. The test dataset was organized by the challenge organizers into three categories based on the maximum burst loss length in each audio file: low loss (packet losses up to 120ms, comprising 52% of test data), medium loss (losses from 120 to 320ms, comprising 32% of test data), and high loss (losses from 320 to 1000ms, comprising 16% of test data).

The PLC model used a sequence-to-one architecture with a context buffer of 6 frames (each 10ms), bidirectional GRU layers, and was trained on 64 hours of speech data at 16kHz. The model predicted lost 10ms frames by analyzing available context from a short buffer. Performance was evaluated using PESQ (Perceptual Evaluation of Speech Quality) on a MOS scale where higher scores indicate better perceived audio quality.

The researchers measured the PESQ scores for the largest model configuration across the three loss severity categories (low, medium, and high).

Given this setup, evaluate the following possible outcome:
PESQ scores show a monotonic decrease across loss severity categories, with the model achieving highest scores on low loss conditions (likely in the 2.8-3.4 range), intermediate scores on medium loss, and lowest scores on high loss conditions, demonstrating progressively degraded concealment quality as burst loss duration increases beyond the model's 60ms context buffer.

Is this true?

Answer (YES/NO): NO